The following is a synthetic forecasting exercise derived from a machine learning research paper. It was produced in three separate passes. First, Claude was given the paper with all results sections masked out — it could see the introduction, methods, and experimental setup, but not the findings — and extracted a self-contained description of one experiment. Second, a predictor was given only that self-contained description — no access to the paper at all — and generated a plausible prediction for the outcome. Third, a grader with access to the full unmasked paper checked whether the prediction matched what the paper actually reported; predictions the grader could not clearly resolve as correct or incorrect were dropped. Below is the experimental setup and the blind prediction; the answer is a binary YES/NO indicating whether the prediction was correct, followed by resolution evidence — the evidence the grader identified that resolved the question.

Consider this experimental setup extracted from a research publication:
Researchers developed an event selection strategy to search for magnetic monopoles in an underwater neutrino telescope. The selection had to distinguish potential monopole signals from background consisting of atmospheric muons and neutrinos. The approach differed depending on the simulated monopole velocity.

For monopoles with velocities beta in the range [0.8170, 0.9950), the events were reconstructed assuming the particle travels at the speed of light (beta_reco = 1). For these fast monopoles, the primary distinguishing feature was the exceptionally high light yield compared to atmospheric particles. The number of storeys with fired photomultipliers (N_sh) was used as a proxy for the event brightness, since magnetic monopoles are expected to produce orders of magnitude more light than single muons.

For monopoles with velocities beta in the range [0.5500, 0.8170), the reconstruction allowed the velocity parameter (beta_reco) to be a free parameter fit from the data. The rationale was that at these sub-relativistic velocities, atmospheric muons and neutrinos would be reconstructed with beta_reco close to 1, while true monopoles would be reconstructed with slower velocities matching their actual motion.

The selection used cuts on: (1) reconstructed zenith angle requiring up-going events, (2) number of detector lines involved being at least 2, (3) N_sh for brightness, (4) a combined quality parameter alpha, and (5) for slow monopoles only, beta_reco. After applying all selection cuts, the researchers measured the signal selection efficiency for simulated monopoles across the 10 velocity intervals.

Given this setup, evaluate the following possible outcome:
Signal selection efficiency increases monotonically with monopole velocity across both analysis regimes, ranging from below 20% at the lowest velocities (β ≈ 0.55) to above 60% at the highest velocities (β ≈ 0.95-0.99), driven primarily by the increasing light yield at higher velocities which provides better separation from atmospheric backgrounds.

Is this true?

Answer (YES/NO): NO